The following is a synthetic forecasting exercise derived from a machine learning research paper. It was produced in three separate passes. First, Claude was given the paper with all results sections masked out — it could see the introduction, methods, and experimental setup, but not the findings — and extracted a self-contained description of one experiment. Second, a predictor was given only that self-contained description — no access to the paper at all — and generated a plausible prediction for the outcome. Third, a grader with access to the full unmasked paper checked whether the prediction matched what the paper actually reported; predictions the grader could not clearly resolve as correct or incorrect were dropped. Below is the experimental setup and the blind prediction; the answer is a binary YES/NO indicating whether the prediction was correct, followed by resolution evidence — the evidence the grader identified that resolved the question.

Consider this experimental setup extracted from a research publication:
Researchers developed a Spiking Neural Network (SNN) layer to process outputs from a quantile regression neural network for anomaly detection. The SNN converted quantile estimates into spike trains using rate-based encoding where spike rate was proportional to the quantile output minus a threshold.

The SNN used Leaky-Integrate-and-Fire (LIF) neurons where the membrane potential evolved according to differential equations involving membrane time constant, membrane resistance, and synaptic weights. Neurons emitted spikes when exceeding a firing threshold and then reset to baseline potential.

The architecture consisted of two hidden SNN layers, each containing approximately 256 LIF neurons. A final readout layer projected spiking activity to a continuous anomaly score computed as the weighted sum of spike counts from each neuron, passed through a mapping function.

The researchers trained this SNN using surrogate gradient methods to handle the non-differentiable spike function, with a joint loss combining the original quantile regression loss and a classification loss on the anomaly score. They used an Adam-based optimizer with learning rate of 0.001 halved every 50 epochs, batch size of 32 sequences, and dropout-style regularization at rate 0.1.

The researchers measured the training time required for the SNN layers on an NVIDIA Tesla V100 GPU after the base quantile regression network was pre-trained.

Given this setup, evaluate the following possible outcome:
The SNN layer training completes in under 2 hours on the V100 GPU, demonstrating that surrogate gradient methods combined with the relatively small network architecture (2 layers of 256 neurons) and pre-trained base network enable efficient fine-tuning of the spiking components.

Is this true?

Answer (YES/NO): NO